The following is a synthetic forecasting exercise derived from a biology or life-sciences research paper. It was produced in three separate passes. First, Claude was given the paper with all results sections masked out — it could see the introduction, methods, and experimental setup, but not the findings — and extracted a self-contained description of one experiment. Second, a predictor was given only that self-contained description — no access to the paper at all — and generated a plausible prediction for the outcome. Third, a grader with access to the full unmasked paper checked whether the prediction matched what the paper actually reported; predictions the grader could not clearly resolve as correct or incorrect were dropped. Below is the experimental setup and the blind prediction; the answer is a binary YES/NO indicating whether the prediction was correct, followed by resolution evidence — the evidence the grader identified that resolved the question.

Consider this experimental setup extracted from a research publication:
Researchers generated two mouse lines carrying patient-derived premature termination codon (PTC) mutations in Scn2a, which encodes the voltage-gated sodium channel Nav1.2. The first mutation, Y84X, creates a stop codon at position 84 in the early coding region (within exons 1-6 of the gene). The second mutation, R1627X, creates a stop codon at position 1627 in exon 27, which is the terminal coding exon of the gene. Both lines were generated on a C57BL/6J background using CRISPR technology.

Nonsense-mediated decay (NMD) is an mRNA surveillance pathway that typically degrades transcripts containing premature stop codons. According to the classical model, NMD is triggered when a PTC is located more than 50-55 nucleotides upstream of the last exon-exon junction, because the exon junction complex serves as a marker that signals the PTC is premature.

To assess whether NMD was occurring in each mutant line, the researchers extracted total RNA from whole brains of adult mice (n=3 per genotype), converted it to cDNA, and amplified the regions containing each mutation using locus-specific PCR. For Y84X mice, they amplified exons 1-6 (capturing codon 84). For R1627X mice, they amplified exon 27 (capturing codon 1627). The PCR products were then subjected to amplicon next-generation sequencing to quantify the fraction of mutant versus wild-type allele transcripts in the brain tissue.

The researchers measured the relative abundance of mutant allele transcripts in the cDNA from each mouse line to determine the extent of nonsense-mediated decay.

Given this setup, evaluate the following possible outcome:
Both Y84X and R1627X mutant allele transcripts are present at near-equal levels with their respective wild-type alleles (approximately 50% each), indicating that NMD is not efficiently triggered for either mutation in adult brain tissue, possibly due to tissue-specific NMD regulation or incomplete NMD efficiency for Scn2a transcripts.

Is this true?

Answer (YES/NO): NO